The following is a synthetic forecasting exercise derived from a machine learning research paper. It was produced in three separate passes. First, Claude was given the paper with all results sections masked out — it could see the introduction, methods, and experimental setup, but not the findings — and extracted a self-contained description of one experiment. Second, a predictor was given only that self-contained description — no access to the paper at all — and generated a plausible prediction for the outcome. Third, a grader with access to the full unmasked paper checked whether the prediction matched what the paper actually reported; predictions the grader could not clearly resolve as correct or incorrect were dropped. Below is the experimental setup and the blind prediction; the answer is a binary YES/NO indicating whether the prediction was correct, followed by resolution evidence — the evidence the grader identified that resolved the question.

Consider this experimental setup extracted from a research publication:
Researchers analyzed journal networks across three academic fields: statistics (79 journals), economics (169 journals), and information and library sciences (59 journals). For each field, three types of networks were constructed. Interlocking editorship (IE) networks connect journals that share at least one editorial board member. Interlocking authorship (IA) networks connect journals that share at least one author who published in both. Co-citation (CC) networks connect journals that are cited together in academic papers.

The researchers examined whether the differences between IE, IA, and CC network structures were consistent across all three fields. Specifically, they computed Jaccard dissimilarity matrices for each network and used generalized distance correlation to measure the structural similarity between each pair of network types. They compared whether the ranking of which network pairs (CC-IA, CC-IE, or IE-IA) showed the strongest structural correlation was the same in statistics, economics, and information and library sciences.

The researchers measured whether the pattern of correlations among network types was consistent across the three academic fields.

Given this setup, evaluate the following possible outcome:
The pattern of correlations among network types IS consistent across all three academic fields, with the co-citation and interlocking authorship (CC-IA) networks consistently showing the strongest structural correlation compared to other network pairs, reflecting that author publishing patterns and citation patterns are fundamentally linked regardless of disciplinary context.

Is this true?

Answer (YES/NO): YES